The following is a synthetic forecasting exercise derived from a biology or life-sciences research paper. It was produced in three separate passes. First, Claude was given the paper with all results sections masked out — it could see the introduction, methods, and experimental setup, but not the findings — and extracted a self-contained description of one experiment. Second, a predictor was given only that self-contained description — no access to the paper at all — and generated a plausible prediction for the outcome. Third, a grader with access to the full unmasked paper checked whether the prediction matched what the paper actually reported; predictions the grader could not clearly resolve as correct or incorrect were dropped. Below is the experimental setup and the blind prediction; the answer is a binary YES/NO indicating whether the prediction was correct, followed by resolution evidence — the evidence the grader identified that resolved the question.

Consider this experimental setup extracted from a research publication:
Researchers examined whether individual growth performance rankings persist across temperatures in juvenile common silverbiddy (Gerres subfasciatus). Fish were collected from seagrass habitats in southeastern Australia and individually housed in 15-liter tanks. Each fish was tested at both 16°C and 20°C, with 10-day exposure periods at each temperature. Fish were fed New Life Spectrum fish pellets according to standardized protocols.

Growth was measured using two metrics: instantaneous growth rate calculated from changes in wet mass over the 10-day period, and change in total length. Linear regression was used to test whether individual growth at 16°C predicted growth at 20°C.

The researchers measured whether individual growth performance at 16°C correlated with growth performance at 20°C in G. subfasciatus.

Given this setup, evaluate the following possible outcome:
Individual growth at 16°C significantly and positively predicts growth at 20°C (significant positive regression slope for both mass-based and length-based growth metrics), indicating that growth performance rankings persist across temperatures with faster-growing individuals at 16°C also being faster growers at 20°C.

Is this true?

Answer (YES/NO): NO